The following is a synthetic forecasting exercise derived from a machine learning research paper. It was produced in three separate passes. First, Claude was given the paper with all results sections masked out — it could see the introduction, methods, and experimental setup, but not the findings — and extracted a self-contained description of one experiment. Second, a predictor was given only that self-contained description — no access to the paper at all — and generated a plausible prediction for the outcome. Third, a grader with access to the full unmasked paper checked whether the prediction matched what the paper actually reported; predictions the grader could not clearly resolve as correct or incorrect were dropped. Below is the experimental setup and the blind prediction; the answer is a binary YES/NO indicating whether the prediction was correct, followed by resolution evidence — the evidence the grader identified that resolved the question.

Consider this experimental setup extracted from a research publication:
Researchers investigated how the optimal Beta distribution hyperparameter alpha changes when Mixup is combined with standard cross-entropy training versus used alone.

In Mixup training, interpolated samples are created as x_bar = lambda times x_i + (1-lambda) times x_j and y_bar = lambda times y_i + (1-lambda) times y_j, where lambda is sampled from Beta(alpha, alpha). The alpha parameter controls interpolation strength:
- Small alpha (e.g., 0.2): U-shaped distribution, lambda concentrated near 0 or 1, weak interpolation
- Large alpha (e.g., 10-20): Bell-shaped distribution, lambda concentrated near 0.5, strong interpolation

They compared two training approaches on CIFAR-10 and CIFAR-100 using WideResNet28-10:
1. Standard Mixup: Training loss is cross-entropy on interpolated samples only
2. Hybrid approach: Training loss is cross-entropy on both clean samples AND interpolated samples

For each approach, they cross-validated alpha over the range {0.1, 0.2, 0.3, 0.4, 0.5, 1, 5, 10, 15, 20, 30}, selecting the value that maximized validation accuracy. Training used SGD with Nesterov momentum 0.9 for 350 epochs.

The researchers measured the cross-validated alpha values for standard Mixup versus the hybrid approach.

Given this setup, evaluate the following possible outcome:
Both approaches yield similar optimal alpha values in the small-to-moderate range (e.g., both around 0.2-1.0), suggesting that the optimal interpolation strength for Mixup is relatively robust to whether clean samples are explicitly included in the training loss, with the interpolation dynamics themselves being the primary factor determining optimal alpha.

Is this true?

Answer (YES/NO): NO